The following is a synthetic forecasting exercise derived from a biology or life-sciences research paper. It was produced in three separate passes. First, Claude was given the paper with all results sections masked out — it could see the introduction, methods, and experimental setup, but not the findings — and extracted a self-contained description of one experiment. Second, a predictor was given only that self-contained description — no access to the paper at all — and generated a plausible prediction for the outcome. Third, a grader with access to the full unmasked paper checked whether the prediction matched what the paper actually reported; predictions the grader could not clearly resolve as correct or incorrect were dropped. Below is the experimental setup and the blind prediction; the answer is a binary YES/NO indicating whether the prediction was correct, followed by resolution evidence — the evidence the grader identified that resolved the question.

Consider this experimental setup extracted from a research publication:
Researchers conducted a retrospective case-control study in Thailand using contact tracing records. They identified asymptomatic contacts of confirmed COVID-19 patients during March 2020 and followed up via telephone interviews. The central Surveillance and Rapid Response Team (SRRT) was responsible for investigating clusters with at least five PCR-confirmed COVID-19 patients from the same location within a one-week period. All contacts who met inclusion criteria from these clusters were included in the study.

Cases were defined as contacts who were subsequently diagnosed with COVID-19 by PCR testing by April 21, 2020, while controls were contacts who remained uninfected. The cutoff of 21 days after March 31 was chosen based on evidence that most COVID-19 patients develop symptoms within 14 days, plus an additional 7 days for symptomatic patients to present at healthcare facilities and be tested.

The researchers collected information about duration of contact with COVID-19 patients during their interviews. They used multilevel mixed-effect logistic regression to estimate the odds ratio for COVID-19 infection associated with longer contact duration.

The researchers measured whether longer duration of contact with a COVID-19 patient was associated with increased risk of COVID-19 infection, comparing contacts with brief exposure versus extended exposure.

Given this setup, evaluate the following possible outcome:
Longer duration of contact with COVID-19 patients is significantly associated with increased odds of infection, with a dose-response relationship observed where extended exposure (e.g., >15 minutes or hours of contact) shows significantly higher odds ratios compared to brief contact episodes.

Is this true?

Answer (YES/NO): NO